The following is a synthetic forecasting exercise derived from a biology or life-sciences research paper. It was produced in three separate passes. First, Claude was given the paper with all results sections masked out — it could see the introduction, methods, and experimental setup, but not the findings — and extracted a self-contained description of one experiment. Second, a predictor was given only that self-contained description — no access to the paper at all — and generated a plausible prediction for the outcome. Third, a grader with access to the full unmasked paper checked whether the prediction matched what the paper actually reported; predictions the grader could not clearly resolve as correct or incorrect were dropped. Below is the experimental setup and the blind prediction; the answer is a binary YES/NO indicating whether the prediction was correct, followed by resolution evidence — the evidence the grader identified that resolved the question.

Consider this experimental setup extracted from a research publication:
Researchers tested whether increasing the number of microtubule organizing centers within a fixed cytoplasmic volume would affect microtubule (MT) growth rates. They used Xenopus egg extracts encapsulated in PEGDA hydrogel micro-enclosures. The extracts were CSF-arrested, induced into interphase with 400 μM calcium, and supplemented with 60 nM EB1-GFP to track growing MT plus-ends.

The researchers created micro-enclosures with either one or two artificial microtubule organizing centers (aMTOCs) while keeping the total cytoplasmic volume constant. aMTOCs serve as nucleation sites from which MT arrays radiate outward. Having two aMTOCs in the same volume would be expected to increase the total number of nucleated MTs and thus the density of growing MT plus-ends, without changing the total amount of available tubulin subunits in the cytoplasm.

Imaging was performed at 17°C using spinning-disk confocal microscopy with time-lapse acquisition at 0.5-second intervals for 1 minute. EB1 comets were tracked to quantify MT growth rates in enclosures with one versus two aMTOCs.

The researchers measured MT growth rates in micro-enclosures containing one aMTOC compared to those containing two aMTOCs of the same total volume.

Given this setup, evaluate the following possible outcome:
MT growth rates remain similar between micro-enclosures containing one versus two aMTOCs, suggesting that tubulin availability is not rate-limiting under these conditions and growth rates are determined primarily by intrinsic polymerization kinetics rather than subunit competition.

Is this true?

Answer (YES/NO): NO